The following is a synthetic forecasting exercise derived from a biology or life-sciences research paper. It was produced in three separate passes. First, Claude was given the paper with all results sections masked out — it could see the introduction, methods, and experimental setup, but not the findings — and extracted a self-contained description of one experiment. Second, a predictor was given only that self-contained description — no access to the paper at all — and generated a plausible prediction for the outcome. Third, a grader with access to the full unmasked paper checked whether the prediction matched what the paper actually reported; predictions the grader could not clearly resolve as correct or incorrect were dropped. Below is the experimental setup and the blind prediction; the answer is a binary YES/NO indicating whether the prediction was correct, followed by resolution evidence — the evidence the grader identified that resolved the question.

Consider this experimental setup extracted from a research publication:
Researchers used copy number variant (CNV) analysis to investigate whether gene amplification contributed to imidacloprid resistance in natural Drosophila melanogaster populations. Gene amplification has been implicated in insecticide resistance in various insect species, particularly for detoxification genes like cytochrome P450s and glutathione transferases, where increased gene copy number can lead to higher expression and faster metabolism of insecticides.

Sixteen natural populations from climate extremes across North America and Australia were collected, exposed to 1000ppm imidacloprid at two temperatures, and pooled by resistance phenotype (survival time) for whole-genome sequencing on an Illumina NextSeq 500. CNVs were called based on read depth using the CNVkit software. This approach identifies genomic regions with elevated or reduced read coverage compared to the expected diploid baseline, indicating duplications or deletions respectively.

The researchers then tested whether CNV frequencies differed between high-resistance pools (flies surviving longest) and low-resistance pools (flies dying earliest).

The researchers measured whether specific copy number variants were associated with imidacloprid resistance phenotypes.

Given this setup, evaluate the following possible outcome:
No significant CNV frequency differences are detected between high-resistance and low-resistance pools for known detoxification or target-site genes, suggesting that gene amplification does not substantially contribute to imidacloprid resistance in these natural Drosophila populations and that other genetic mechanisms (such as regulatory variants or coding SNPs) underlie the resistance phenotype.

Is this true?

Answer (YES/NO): NO